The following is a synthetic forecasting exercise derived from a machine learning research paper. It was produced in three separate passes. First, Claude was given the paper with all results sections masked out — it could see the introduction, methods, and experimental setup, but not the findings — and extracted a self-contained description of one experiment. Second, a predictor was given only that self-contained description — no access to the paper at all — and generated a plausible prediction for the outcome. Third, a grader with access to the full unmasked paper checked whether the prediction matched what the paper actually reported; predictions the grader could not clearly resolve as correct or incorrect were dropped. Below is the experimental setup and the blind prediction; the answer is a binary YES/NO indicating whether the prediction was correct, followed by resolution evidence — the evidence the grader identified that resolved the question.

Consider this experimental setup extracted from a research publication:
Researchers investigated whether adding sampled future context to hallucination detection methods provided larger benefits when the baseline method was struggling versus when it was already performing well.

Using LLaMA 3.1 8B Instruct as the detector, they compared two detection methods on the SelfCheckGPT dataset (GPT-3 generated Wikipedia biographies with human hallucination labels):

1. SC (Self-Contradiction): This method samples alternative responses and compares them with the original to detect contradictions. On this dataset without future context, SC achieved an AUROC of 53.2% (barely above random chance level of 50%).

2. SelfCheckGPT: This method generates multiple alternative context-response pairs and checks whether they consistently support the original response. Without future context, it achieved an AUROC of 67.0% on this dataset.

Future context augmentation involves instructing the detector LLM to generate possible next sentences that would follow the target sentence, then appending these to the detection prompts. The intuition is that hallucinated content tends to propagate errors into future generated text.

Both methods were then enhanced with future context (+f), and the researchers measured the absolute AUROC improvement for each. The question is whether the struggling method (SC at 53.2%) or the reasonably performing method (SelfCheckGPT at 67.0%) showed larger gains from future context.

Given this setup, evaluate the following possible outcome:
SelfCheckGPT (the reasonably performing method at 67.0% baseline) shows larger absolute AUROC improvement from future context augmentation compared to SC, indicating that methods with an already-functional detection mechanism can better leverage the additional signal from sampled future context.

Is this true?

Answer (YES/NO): NO